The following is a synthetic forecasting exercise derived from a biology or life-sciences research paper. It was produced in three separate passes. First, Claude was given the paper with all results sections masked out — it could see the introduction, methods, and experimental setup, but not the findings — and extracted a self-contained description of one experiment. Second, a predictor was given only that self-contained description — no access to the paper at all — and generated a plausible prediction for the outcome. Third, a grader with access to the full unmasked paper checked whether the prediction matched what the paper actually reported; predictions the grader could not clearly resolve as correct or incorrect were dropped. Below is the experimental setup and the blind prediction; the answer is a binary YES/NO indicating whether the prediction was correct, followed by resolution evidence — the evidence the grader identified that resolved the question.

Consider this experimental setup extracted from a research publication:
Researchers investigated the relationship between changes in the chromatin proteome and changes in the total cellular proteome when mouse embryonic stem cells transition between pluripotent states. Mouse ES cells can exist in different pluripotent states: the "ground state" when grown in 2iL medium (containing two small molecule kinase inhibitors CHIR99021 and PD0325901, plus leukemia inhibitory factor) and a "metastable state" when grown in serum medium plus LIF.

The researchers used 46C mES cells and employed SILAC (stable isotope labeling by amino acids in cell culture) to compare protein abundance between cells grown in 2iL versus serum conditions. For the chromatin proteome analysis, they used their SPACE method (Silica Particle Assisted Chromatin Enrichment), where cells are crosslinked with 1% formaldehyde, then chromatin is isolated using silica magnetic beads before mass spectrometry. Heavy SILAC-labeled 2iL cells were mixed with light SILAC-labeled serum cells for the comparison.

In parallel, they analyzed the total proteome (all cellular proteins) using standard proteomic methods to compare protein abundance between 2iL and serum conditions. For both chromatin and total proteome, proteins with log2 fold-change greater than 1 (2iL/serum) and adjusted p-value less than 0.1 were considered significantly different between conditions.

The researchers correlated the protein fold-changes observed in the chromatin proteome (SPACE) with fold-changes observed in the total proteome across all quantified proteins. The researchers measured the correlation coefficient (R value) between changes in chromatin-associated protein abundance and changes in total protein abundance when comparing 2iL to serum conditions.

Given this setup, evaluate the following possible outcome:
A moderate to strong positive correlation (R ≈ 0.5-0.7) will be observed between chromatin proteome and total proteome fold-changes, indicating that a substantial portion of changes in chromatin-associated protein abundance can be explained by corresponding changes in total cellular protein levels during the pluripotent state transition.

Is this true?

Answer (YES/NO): YES